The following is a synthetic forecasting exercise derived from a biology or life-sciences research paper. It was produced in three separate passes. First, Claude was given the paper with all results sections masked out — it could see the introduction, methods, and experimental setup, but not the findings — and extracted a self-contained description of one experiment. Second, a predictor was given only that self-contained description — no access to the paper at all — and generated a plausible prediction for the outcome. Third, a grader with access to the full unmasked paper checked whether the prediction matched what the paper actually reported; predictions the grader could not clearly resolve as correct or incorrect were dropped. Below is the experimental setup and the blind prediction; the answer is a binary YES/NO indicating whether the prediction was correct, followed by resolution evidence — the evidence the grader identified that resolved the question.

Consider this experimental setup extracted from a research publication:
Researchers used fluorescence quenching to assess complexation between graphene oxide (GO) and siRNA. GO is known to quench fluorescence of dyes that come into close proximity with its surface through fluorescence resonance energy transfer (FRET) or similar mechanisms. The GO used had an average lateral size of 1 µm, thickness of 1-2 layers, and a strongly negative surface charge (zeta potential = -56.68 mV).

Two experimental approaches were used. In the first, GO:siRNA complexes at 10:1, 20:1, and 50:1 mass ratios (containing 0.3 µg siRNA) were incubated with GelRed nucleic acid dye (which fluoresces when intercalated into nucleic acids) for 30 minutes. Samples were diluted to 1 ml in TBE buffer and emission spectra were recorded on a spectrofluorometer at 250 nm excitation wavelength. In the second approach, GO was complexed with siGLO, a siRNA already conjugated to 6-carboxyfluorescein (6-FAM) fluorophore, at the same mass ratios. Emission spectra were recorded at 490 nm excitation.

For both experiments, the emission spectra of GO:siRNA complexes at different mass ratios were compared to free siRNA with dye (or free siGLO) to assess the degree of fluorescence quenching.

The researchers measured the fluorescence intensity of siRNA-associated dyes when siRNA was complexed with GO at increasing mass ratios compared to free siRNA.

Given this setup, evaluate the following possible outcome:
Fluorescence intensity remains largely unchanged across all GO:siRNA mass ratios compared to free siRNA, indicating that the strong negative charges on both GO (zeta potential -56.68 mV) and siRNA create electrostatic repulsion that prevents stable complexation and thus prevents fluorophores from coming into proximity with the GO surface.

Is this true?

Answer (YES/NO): NO